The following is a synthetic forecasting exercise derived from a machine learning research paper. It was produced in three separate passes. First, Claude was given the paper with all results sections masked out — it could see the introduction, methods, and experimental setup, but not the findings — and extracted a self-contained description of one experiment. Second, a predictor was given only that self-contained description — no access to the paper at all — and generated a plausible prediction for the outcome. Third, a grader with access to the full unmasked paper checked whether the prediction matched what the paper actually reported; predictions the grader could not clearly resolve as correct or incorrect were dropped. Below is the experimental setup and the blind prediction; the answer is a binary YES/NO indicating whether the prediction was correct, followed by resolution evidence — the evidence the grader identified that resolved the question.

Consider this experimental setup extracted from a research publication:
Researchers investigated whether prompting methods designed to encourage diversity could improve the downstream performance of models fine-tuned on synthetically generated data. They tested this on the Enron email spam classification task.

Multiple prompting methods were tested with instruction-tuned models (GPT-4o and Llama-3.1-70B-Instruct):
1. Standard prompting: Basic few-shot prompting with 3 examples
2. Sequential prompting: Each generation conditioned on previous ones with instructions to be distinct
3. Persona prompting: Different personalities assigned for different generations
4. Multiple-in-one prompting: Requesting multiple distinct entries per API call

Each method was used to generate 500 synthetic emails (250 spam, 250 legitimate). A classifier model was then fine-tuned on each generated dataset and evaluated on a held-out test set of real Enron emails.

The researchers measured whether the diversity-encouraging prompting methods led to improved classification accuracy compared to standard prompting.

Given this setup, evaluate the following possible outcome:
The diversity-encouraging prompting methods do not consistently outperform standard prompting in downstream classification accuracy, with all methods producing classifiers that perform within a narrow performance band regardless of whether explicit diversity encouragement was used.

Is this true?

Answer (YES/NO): YES